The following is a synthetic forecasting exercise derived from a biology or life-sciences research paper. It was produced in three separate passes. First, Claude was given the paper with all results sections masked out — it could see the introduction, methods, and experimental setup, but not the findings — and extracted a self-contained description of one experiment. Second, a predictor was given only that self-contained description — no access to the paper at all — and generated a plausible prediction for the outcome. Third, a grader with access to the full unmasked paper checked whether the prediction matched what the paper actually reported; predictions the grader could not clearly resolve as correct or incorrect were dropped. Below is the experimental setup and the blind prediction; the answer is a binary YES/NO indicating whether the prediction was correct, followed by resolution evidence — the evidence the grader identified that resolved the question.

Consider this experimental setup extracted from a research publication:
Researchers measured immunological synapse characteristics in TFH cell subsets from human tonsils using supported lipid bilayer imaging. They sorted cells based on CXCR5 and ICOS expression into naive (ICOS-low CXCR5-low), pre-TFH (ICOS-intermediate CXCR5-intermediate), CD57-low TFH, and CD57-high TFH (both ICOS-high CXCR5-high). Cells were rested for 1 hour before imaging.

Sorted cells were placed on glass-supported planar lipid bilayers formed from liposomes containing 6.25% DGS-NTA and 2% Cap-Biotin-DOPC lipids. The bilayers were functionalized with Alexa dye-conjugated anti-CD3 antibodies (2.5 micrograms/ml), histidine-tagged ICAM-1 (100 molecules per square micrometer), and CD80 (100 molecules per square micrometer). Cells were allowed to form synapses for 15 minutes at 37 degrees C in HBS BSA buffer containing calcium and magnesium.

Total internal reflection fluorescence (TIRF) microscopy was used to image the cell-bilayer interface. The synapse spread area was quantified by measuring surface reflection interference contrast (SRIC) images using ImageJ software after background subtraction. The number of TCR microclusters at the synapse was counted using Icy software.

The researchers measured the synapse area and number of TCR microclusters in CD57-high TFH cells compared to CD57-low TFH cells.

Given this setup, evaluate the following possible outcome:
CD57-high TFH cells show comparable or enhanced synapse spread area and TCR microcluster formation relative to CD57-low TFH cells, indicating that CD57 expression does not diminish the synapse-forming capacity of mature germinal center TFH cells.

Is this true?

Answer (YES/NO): NO